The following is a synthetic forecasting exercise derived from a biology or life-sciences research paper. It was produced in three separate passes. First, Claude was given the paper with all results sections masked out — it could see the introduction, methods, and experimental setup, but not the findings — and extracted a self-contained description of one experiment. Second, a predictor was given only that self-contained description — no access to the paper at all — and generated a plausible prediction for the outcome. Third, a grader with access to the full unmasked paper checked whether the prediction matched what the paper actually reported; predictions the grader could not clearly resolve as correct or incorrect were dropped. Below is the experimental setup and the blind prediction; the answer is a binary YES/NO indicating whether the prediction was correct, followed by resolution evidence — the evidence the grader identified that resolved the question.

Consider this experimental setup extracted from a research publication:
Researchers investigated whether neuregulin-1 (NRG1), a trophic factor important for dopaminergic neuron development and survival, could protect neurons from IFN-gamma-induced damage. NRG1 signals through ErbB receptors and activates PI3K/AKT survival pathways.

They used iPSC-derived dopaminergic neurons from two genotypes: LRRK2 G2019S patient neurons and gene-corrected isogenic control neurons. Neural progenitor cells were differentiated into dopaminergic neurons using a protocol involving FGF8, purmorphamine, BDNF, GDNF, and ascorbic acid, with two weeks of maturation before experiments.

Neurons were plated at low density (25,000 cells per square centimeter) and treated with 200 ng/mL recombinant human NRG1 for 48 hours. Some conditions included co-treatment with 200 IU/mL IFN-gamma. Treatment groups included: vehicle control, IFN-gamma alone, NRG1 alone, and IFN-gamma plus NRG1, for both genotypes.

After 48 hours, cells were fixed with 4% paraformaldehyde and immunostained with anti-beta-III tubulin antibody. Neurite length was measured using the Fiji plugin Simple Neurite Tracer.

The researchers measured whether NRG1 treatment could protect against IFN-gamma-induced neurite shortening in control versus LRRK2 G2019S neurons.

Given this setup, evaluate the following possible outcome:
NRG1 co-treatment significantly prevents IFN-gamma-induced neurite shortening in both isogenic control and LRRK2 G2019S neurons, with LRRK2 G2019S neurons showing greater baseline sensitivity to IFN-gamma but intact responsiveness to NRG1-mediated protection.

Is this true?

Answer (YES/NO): NO